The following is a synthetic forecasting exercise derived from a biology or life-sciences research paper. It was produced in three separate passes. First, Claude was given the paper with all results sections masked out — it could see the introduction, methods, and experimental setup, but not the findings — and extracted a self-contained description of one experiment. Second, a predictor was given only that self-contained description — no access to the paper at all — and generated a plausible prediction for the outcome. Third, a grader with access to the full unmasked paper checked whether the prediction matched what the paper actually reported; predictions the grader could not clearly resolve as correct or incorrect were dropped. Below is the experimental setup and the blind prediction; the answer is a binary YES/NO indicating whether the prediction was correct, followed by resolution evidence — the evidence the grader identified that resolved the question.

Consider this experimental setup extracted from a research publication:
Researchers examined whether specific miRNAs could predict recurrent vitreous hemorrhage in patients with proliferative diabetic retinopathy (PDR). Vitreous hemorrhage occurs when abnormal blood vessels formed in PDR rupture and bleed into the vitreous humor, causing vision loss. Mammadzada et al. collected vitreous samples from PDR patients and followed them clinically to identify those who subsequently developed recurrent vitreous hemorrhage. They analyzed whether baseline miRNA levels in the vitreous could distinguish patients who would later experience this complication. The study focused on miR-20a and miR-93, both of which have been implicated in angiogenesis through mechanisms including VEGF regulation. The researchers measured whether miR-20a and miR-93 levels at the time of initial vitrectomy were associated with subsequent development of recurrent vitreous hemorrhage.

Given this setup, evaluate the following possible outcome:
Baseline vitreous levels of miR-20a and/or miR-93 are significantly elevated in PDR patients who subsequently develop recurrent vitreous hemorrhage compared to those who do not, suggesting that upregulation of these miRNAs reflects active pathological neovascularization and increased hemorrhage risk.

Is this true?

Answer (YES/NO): YES